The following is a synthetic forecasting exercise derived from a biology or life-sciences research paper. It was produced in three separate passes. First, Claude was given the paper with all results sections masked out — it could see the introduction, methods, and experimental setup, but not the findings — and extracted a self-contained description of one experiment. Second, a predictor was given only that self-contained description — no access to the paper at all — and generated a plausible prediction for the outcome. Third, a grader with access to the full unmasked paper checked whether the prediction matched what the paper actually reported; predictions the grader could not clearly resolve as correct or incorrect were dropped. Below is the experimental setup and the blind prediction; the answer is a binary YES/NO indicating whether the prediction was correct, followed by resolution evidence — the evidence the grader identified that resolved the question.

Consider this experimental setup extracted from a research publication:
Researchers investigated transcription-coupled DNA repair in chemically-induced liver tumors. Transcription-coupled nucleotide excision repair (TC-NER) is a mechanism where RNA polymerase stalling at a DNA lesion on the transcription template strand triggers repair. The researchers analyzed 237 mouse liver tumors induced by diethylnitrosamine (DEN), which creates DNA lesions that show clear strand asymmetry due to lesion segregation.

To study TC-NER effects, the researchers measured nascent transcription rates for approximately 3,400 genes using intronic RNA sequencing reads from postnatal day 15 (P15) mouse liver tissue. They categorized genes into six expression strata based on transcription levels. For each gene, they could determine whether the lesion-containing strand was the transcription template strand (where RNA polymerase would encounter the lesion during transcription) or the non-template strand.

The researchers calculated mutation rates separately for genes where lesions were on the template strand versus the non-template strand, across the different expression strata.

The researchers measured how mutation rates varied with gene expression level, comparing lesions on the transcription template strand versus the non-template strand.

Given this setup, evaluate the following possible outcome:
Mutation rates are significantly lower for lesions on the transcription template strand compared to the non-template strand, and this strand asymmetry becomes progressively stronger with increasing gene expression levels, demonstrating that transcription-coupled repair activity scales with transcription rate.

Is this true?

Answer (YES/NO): NO